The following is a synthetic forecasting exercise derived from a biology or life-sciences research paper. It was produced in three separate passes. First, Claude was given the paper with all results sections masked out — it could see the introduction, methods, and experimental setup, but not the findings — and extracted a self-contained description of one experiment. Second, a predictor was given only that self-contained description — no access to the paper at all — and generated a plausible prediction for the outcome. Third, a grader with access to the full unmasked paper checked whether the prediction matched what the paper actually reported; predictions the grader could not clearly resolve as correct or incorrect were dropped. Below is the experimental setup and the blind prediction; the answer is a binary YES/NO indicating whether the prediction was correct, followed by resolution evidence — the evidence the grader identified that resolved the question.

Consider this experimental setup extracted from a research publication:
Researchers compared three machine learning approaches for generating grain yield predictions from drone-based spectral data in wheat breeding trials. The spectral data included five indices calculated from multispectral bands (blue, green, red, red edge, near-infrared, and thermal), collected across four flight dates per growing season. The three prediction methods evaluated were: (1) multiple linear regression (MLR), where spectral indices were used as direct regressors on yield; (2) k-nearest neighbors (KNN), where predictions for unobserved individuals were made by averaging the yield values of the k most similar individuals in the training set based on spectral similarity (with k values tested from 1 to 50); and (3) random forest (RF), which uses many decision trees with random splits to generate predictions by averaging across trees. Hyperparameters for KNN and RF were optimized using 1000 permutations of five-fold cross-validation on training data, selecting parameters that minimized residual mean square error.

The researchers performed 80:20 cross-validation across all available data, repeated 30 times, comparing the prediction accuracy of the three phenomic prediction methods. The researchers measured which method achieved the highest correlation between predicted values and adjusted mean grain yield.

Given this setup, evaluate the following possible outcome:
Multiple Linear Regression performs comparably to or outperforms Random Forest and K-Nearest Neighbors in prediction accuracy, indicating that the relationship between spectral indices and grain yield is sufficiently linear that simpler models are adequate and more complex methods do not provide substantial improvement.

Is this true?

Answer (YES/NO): NO